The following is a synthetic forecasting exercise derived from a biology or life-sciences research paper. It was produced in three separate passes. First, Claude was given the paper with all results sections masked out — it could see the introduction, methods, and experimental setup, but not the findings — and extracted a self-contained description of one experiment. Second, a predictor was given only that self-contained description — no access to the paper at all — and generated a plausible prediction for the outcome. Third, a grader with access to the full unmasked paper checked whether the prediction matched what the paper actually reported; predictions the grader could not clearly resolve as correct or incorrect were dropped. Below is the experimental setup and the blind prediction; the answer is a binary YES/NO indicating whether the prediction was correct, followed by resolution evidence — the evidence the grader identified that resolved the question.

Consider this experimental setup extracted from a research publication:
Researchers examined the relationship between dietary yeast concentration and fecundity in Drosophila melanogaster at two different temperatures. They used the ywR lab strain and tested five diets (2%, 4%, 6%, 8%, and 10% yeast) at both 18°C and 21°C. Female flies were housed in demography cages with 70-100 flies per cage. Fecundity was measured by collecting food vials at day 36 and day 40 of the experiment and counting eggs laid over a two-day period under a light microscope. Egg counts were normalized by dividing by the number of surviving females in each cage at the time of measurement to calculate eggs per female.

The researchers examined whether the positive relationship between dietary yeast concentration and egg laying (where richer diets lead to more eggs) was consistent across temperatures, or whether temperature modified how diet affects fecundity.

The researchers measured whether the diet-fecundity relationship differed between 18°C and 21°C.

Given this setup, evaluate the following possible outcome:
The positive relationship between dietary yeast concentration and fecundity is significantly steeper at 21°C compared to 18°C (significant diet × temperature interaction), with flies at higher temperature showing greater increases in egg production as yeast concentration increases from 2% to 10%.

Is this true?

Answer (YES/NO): NO